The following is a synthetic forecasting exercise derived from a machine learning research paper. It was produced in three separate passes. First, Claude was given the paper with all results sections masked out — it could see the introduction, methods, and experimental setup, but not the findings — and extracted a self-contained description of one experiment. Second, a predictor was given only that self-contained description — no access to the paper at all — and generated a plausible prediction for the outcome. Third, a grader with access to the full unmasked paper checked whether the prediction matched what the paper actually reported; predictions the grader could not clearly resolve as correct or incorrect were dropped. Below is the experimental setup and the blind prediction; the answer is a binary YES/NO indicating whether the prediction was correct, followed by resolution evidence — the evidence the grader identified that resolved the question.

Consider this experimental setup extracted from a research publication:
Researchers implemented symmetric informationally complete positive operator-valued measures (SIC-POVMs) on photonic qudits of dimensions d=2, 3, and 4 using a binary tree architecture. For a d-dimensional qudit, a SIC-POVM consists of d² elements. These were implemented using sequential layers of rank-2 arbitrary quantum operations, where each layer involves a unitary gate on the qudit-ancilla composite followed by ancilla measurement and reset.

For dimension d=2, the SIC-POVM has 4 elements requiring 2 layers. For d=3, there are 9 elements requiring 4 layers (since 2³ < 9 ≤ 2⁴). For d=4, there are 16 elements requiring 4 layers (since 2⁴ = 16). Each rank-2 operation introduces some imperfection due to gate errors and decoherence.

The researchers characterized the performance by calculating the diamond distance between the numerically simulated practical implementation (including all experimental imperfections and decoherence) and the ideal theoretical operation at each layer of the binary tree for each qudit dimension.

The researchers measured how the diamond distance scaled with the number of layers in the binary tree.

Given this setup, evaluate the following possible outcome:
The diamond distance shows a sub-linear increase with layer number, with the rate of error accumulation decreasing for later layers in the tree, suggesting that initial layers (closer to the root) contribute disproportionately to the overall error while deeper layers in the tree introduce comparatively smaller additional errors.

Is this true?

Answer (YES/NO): NO